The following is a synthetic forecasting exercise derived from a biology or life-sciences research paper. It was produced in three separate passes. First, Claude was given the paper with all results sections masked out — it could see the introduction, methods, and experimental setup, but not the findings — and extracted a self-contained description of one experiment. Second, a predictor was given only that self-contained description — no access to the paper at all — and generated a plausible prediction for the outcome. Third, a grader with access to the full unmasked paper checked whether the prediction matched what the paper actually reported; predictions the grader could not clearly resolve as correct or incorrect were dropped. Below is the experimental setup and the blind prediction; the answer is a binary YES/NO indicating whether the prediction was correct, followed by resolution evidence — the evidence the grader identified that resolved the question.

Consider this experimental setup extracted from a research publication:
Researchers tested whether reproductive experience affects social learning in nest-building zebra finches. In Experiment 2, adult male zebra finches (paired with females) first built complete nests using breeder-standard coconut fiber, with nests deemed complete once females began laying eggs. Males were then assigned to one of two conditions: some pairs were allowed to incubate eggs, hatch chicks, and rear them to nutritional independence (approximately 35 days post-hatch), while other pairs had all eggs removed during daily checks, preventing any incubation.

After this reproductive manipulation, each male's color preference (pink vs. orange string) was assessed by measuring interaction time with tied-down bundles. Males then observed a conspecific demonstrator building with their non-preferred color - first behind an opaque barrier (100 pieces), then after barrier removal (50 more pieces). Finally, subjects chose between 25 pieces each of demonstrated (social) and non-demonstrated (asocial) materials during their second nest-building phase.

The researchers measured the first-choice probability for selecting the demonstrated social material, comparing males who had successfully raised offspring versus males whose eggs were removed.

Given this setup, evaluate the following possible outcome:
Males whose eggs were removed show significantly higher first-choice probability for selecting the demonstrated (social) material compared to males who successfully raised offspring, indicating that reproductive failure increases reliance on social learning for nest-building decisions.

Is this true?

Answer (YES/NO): NO